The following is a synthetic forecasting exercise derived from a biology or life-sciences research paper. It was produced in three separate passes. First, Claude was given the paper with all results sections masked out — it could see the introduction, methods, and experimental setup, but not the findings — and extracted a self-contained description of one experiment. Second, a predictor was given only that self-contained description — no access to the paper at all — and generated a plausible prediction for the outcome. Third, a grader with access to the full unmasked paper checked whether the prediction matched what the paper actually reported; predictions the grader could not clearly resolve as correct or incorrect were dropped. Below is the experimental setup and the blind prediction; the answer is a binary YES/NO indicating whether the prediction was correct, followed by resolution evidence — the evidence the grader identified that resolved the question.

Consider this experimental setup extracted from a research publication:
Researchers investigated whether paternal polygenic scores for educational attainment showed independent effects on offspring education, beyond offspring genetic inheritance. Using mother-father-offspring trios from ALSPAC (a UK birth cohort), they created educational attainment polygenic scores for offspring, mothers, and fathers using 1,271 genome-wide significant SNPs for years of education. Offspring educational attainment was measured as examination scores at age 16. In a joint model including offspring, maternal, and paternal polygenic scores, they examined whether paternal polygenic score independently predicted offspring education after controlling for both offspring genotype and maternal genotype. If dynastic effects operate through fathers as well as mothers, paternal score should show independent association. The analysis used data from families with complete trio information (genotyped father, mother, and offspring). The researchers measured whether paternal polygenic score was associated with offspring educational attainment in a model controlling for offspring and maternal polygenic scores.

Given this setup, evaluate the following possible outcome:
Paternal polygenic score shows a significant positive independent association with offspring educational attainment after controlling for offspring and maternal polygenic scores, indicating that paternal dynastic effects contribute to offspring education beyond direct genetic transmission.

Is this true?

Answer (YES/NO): NO